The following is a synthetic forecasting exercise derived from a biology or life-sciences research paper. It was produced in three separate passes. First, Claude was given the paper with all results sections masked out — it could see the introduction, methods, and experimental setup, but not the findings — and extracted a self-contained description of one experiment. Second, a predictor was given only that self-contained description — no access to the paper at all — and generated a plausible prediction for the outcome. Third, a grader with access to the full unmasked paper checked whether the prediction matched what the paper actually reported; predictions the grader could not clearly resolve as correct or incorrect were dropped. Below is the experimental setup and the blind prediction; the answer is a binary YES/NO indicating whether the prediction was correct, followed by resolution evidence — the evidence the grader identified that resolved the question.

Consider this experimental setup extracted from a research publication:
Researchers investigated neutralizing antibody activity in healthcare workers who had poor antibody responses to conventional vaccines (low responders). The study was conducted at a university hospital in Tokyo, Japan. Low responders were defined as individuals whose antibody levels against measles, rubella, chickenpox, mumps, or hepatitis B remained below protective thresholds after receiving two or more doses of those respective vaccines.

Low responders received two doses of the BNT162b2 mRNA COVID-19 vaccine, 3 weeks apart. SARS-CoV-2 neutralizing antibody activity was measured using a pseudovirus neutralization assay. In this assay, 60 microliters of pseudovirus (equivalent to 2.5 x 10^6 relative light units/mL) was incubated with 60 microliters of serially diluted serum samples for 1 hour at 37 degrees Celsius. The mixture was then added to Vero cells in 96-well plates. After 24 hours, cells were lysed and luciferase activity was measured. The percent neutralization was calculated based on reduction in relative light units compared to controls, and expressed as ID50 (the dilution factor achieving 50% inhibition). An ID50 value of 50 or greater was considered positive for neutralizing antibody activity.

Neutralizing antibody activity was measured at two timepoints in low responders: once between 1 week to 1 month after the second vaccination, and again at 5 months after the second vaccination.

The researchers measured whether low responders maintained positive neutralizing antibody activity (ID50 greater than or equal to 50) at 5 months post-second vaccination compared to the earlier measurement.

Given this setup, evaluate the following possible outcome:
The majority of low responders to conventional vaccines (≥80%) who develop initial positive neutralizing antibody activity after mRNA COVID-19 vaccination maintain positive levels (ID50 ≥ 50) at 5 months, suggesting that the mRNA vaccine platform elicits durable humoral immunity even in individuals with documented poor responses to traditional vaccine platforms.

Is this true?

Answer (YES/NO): YES